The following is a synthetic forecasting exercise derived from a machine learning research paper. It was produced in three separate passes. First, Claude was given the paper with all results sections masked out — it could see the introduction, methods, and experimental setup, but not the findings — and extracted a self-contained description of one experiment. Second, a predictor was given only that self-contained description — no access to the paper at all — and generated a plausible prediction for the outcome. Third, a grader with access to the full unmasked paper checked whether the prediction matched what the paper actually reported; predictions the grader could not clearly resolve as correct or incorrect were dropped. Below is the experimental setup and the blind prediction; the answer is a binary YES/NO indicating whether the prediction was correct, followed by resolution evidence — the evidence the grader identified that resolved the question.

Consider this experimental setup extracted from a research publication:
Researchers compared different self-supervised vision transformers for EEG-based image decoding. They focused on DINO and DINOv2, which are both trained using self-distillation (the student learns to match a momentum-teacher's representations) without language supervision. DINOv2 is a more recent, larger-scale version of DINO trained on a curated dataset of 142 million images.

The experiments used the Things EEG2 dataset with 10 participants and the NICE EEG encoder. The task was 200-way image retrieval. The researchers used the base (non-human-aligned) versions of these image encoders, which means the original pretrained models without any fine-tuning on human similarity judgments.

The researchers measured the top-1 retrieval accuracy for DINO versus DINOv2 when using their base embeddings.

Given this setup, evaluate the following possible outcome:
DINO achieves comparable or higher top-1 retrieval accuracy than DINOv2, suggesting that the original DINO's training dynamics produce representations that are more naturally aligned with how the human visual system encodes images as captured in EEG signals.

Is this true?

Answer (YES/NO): YES